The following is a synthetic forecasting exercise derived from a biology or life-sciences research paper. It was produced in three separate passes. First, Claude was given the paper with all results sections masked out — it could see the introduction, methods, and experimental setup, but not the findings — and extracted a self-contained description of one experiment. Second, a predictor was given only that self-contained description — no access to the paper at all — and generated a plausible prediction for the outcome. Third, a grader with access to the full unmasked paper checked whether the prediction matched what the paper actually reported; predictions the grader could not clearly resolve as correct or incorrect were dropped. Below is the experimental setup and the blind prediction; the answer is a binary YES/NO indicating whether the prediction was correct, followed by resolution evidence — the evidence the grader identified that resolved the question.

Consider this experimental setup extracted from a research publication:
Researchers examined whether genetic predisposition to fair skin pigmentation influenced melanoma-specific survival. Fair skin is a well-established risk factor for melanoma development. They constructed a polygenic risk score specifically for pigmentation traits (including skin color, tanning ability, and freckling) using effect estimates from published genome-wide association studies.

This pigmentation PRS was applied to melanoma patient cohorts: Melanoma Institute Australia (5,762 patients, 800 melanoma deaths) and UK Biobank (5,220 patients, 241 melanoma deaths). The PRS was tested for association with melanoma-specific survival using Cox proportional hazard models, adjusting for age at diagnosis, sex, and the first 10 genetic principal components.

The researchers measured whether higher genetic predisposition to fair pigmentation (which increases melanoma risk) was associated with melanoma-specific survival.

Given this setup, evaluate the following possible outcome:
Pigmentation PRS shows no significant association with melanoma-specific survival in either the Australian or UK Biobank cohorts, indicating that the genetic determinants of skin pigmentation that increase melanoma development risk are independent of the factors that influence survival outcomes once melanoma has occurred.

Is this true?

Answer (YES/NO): NO